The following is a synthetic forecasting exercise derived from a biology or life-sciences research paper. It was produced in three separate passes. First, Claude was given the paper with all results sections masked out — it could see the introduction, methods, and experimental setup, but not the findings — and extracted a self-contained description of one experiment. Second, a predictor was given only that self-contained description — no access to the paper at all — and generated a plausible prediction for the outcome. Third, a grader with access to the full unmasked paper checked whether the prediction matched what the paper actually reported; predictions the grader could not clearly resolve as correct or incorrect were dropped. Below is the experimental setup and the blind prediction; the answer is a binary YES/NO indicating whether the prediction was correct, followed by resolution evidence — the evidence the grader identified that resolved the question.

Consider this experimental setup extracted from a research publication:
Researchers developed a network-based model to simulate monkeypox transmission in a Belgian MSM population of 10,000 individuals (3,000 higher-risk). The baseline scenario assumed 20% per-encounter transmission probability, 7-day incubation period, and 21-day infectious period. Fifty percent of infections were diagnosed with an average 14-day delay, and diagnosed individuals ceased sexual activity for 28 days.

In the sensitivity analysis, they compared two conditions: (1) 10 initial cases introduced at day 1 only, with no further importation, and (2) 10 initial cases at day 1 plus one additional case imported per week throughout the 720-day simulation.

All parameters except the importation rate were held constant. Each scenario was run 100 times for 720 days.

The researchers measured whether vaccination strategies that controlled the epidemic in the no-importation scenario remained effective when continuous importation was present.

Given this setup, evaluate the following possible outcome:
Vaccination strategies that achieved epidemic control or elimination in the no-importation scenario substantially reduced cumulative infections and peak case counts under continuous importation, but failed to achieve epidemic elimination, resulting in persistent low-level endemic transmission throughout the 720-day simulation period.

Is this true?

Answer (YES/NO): NO